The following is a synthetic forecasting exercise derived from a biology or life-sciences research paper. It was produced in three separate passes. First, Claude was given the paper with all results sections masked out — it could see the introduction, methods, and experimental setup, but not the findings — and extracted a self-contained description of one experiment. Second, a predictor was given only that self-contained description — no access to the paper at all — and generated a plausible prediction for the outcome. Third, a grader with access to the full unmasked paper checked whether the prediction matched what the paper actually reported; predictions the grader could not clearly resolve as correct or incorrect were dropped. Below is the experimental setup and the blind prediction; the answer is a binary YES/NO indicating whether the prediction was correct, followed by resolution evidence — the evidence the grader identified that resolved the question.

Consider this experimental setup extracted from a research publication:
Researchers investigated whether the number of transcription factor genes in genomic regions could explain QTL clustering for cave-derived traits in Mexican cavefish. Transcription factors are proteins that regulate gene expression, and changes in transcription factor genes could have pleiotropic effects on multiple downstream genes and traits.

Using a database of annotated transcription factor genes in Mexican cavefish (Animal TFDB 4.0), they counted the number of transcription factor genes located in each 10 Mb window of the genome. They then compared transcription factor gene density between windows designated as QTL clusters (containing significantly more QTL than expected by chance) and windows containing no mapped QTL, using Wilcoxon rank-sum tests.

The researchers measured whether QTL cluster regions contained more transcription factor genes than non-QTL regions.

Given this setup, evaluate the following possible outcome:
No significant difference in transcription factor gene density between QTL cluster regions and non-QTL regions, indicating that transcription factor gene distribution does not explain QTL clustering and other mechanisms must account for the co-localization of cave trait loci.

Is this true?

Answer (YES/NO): YES